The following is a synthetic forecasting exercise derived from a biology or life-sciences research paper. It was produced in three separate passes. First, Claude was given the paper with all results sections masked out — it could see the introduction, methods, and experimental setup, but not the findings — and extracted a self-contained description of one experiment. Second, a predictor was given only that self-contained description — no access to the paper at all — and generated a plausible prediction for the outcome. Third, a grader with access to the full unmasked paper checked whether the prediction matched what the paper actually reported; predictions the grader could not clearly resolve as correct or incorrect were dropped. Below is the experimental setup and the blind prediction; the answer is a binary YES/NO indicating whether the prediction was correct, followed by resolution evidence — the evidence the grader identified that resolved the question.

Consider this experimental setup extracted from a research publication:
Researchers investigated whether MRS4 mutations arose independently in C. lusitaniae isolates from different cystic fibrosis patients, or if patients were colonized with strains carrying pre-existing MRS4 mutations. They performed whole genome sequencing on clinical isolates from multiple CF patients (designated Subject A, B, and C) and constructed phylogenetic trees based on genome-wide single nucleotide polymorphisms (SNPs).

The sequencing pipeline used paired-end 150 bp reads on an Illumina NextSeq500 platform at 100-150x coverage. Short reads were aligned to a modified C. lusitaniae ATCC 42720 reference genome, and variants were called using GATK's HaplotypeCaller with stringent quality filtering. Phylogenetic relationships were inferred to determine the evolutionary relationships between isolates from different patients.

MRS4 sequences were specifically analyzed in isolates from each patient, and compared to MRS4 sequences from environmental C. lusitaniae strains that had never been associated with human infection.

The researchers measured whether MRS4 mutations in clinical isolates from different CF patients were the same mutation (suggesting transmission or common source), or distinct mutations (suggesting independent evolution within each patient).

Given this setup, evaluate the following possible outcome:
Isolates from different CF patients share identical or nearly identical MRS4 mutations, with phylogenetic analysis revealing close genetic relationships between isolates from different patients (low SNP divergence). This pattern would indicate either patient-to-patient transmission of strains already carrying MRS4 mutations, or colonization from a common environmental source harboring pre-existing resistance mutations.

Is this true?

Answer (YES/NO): NO